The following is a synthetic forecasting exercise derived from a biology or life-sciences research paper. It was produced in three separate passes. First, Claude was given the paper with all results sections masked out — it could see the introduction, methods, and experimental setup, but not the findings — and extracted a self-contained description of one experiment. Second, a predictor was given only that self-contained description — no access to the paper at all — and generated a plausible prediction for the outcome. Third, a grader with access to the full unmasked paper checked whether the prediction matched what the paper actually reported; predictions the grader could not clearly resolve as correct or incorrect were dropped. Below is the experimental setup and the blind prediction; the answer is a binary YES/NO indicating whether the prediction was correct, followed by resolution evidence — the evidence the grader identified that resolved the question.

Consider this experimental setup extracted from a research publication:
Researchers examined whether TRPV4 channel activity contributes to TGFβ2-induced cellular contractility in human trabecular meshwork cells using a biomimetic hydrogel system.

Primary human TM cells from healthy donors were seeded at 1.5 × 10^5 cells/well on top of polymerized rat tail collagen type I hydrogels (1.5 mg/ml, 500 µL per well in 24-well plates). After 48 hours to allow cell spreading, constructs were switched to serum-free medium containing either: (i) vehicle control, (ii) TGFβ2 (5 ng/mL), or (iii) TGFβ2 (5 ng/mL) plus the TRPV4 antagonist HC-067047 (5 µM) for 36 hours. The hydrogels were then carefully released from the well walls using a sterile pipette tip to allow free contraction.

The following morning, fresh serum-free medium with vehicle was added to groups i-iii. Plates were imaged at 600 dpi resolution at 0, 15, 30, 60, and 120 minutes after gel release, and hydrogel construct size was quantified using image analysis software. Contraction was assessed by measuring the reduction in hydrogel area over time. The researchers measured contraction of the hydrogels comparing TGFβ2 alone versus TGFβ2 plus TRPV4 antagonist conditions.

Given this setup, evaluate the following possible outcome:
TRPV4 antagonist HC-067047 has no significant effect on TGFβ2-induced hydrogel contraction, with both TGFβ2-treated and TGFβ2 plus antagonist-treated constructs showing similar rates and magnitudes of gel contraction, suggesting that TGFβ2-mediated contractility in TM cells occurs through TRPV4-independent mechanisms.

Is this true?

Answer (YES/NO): NO